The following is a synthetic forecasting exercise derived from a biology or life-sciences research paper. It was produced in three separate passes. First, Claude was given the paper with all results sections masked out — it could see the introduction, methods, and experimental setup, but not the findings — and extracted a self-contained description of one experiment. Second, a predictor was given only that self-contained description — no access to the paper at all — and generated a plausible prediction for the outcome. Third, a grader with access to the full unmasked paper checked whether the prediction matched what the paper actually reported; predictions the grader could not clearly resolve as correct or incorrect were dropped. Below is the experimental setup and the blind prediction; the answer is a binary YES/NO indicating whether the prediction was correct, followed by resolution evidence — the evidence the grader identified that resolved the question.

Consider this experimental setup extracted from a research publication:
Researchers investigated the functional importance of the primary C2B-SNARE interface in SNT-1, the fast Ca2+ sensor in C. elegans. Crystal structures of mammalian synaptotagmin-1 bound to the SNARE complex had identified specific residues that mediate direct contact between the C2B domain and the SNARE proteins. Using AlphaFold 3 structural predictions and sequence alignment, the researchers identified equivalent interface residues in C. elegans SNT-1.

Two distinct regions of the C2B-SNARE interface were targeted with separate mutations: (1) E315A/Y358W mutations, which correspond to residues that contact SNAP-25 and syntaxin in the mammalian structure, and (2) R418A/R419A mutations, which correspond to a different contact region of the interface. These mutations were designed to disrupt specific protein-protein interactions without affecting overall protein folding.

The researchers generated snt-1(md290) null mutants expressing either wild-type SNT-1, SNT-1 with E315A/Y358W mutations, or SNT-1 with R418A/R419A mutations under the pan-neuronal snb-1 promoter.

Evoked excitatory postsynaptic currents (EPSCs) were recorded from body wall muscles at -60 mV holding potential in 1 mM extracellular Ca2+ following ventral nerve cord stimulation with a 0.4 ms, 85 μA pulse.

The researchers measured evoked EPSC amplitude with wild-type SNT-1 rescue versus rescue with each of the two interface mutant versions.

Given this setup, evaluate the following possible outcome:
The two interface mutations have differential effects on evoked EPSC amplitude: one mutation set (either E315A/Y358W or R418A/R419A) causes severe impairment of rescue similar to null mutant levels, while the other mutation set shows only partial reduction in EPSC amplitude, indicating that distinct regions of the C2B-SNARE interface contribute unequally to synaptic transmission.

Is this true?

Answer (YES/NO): NO